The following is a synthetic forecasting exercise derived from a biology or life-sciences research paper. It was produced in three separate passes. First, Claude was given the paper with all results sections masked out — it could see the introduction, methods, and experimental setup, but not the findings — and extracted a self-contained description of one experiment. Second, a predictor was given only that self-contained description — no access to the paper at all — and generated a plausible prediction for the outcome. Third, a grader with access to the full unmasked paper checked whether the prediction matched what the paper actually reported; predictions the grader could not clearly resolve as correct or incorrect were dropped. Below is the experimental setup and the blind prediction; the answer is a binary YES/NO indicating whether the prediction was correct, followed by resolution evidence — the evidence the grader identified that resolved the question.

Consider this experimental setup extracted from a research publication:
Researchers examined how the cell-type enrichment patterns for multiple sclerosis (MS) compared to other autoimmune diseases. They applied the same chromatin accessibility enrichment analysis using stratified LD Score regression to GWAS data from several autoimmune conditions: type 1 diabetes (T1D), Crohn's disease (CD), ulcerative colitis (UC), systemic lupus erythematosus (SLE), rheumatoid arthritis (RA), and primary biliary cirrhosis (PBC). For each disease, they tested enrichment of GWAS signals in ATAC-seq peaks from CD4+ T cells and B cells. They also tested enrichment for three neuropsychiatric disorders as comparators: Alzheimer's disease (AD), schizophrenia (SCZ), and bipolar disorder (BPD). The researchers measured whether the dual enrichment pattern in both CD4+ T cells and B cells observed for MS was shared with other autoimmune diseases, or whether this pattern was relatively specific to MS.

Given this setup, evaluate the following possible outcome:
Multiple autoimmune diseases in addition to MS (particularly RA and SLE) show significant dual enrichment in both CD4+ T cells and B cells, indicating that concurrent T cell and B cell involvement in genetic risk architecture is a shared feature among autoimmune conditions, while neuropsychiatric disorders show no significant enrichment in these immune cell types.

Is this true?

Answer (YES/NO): NO